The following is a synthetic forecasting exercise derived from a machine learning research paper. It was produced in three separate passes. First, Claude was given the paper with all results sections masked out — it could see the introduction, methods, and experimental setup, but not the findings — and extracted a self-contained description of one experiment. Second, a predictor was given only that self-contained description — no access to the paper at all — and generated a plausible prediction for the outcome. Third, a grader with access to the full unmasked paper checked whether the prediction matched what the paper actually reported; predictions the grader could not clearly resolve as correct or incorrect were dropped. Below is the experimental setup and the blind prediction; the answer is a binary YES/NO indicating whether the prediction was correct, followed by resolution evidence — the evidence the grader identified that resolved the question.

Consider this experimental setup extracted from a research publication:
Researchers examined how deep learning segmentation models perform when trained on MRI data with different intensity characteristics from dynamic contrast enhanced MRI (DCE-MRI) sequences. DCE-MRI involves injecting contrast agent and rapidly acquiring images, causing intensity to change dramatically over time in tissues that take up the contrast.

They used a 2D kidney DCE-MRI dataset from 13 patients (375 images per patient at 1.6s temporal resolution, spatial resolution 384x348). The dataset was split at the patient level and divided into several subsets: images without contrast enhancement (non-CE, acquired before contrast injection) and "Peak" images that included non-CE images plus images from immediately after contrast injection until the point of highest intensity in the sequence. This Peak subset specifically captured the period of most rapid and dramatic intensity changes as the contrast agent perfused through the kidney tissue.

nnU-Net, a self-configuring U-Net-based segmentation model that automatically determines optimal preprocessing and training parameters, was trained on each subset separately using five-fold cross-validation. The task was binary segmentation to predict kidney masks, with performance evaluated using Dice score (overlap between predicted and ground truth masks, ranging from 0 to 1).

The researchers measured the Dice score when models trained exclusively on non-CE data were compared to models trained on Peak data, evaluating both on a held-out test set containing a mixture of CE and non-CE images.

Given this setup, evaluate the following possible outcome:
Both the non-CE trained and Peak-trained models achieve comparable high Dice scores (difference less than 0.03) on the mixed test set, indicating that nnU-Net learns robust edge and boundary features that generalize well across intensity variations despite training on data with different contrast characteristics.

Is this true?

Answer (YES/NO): NO